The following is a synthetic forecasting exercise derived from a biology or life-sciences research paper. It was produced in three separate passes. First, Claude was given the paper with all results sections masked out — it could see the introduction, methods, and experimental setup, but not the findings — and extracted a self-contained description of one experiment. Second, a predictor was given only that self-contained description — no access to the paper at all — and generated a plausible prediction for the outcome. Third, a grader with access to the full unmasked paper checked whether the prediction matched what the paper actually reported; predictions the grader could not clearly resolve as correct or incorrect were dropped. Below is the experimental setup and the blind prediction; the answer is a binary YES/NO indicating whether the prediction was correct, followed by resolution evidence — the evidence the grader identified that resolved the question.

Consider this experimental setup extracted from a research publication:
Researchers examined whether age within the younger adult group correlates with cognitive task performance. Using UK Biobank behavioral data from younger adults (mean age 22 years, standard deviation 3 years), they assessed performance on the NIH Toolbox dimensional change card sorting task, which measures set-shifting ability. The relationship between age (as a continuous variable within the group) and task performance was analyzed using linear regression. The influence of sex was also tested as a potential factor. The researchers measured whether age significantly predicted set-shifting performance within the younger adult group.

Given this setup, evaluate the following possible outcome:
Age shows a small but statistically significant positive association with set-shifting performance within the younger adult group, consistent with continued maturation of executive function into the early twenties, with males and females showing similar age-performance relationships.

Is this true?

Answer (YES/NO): NO